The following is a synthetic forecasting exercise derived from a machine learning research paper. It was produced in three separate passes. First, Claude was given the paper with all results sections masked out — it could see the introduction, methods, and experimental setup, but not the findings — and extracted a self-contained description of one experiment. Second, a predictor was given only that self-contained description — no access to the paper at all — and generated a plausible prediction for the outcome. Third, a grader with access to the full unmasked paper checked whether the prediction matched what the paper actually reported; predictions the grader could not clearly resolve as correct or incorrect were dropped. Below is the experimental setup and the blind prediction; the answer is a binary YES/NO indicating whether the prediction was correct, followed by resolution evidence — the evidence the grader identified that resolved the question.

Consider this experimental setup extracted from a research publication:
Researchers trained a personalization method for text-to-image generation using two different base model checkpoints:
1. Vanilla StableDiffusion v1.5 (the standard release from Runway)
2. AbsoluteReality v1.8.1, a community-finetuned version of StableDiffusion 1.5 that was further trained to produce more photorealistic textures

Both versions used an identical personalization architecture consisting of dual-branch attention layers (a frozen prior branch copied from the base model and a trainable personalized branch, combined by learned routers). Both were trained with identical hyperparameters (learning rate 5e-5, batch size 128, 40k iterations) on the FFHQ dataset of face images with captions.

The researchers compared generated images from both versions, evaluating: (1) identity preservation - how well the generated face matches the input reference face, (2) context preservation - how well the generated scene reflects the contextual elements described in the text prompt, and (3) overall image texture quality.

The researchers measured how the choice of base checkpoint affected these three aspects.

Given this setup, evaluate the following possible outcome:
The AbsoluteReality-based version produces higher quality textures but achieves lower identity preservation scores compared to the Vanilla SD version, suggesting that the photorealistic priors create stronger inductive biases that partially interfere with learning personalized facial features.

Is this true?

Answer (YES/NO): NO